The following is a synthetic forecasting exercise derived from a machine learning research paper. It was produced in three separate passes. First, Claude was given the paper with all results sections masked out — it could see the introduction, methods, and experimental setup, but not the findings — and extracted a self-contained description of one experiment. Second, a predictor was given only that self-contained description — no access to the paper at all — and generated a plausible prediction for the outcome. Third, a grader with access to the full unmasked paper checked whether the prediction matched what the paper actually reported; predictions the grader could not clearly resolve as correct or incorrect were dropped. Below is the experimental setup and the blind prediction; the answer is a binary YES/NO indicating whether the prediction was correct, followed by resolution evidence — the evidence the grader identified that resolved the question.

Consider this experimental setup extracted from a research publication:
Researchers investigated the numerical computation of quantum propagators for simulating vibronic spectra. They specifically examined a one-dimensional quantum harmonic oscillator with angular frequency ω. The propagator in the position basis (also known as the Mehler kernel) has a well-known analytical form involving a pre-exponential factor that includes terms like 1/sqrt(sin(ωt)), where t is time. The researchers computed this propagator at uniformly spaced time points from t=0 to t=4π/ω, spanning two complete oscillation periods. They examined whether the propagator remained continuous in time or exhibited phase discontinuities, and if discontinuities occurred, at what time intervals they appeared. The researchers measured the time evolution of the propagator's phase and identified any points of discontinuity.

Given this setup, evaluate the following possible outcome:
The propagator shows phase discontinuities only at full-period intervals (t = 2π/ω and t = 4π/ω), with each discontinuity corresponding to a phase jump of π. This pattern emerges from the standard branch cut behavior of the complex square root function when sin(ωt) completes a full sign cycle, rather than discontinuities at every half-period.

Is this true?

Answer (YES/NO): NO